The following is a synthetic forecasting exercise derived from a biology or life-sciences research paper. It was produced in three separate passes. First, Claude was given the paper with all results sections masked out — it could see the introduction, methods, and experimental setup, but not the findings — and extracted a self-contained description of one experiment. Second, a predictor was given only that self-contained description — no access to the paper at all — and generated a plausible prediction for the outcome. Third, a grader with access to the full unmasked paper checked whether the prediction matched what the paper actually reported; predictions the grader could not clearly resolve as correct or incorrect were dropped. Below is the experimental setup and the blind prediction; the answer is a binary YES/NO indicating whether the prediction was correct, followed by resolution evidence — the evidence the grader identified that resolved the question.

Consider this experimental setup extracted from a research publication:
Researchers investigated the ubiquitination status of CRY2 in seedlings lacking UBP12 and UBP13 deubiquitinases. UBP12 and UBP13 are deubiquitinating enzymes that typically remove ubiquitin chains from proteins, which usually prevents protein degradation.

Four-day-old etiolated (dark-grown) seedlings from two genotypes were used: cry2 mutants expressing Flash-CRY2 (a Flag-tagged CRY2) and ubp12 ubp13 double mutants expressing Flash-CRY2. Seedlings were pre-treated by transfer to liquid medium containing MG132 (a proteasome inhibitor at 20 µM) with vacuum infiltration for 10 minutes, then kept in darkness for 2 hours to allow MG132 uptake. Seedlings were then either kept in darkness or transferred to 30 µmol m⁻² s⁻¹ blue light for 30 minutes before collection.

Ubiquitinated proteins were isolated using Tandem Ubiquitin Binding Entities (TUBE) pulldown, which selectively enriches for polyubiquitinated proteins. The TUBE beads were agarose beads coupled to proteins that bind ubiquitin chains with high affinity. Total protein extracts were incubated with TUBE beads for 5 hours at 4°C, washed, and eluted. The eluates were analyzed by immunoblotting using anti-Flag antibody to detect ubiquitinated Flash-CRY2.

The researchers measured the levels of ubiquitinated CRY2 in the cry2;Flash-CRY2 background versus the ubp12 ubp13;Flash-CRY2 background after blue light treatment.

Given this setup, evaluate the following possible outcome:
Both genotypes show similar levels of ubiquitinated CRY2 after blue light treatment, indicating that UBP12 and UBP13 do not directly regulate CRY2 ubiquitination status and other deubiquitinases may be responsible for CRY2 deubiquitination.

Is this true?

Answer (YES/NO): NO